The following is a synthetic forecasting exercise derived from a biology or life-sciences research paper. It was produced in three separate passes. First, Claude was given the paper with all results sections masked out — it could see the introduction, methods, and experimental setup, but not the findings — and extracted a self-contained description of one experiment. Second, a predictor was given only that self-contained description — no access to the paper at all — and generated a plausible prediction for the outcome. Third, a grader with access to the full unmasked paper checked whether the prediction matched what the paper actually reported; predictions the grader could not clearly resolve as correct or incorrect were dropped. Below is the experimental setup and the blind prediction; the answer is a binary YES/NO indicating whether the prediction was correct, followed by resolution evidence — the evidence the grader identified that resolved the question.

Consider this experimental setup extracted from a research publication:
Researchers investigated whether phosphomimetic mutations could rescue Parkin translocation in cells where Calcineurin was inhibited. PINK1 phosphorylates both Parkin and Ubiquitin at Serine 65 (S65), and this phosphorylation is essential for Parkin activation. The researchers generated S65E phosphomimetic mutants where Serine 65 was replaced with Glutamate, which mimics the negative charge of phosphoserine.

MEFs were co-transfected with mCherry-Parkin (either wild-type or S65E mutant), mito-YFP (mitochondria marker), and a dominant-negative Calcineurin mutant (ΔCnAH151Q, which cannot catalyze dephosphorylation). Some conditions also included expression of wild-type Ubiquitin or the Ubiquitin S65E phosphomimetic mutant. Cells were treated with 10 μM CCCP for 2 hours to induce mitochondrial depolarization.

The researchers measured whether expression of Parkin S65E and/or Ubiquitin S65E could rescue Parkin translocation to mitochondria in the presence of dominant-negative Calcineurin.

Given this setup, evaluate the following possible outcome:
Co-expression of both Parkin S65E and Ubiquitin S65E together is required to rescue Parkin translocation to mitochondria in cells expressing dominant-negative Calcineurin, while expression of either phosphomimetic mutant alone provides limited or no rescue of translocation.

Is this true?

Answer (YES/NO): NO